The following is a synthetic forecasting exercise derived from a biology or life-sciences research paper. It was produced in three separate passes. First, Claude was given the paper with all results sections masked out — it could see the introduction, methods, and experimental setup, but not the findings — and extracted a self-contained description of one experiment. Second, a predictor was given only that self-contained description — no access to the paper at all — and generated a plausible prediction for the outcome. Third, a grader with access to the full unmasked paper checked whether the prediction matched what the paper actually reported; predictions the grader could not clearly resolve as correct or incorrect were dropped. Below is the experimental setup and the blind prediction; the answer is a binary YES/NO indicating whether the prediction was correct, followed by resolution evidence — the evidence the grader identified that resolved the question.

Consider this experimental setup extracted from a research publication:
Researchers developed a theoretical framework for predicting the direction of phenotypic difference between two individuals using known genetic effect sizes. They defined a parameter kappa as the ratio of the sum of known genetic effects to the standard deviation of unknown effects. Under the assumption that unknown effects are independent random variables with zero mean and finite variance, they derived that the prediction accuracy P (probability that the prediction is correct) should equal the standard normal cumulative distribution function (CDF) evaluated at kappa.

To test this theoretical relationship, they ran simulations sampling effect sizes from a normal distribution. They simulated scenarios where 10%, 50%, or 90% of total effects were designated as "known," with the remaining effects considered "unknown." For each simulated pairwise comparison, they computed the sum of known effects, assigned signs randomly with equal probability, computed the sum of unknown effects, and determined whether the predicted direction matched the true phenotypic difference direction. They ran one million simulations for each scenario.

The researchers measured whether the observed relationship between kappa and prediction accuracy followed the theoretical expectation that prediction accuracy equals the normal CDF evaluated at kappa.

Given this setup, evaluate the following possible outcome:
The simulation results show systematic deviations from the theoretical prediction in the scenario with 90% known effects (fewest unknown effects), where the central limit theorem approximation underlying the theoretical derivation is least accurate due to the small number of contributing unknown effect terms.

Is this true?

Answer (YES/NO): NO